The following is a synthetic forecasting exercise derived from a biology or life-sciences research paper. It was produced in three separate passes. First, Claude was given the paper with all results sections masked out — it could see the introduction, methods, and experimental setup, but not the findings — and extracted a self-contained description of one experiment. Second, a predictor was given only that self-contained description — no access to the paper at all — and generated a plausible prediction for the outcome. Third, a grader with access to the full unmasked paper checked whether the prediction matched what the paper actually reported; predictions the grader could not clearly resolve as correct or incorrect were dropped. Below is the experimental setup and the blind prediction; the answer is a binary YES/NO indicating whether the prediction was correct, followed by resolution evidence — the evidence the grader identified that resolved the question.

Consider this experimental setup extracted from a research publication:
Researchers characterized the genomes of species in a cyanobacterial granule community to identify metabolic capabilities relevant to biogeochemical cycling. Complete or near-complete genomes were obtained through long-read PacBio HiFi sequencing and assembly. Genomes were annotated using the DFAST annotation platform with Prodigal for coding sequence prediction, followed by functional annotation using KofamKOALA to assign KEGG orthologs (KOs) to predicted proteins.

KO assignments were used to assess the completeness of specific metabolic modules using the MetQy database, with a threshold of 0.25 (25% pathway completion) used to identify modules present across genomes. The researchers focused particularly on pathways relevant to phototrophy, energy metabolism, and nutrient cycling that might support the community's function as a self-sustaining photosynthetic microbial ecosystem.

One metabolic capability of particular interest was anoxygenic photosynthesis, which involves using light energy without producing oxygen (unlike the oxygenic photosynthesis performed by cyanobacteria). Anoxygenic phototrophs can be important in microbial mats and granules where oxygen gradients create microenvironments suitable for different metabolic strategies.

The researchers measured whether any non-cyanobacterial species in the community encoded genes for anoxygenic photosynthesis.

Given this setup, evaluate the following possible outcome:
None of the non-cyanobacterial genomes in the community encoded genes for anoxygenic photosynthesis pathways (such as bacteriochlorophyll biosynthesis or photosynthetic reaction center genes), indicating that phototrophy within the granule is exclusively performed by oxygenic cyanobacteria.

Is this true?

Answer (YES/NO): NO